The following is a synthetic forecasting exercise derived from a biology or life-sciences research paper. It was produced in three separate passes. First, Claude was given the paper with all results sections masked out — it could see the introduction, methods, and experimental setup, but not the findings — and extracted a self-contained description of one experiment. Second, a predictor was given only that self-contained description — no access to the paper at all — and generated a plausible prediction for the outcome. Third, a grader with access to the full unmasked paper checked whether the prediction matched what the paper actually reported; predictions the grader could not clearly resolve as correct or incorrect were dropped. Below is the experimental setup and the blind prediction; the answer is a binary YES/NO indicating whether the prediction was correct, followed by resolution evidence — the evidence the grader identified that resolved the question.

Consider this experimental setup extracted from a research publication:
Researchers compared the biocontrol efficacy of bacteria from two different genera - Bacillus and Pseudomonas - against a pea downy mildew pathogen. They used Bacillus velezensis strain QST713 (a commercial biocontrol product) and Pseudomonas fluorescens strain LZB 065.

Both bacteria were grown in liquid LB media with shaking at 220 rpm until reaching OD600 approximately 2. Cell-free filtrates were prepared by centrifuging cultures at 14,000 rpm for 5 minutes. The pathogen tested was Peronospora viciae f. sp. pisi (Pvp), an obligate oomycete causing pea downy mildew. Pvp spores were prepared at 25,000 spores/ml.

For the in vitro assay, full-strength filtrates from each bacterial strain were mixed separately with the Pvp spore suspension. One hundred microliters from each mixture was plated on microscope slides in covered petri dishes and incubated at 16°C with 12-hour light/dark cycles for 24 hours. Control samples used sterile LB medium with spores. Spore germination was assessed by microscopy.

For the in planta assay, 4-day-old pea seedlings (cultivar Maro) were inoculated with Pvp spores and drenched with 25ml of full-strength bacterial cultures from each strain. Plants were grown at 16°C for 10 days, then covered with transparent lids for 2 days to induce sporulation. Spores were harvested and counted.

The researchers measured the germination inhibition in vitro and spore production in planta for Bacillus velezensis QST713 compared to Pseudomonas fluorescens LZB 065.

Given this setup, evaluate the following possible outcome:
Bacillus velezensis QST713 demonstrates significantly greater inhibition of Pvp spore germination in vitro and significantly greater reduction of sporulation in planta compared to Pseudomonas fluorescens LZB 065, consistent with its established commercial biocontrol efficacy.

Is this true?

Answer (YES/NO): NO